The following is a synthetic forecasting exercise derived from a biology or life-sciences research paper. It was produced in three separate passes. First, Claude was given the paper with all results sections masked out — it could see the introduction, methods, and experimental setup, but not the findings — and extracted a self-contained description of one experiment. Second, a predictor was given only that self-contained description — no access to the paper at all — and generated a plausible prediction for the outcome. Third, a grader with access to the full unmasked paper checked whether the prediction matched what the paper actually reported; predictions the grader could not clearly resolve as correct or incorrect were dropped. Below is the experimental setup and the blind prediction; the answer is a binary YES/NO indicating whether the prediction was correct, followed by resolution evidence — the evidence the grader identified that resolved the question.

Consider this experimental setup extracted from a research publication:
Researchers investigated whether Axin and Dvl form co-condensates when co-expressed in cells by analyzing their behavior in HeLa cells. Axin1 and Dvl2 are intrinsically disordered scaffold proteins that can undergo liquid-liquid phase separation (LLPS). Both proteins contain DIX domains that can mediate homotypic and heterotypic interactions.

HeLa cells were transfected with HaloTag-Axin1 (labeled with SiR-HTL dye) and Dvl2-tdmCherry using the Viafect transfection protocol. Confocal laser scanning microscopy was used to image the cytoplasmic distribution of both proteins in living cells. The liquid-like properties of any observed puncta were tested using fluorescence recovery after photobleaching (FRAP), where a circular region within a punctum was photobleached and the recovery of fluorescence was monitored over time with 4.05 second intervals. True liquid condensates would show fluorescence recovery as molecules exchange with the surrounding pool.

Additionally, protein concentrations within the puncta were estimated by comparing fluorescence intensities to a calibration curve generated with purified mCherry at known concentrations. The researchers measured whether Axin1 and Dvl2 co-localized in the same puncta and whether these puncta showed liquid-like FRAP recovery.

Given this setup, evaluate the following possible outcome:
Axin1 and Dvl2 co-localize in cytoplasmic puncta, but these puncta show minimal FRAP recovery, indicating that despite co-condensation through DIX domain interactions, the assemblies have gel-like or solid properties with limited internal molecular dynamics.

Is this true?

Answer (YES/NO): NO